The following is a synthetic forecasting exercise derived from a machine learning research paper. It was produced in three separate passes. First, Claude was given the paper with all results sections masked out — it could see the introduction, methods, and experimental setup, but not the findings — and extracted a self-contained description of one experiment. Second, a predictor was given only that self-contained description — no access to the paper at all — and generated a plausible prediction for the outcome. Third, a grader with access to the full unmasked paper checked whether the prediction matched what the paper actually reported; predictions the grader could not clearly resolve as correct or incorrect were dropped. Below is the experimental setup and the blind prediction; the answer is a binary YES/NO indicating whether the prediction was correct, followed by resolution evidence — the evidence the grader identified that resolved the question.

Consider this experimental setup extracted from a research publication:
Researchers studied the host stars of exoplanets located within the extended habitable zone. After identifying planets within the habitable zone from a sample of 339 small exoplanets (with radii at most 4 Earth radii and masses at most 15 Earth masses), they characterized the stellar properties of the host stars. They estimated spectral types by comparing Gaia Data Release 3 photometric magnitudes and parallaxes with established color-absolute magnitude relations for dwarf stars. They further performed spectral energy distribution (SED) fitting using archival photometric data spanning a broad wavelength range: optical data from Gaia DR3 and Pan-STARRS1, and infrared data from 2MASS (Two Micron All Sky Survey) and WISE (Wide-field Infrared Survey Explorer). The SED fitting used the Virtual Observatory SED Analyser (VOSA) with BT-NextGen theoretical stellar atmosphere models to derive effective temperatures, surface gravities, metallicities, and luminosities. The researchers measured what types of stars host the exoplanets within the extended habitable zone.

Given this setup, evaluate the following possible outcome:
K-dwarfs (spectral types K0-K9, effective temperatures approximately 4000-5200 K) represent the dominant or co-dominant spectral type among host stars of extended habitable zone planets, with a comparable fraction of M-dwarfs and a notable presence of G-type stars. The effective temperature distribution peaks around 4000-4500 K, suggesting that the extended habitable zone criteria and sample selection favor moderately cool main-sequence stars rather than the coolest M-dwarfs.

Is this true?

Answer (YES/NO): NO